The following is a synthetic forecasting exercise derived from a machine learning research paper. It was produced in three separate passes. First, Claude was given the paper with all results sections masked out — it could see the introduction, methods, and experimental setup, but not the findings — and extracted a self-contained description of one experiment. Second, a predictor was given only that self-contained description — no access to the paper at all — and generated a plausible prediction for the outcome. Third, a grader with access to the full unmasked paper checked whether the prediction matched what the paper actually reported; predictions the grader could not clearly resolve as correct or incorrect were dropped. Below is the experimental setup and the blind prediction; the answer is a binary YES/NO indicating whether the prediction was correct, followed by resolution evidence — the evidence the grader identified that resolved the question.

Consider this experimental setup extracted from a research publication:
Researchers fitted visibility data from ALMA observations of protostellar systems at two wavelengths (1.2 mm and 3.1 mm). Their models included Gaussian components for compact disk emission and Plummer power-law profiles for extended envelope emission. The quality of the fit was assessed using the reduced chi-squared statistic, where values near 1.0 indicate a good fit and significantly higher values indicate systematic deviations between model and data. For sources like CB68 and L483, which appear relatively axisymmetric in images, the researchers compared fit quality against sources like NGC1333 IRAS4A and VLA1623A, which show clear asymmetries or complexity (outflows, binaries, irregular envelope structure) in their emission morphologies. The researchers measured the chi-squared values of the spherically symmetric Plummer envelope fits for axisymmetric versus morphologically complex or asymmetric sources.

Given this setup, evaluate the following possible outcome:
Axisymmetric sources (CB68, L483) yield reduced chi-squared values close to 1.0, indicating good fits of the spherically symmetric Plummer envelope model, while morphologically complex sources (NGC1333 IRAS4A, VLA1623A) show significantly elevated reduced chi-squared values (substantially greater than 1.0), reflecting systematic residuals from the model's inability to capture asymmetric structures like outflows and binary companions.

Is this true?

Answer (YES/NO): NO